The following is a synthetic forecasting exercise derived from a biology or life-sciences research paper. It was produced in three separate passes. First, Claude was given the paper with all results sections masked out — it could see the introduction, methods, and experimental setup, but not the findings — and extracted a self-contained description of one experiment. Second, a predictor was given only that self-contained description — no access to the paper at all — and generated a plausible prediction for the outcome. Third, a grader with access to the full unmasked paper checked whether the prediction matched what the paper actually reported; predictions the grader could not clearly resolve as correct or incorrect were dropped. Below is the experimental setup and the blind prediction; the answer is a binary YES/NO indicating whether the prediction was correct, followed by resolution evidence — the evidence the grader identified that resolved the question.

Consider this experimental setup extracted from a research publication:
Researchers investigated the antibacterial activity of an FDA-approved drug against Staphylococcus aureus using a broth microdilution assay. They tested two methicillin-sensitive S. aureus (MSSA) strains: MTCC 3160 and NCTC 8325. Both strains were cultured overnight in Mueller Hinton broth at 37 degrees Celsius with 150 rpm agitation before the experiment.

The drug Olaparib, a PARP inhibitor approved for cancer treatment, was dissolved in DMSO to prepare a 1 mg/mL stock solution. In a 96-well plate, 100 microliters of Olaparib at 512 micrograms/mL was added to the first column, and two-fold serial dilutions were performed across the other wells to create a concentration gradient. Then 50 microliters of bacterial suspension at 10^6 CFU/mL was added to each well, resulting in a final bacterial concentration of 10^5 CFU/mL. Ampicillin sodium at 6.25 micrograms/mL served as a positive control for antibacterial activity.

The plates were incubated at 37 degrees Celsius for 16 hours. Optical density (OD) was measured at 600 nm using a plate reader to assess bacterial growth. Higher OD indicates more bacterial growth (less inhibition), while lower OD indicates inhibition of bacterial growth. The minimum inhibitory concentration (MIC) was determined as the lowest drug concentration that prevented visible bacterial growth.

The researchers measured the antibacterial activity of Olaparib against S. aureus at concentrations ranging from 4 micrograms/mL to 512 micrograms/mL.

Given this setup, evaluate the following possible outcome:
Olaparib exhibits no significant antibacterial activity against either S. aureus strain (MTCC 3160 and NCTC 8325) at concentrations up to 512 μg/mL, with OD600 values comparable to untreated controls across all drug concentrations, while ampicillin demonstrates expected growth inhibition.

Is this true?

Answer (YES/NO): YES